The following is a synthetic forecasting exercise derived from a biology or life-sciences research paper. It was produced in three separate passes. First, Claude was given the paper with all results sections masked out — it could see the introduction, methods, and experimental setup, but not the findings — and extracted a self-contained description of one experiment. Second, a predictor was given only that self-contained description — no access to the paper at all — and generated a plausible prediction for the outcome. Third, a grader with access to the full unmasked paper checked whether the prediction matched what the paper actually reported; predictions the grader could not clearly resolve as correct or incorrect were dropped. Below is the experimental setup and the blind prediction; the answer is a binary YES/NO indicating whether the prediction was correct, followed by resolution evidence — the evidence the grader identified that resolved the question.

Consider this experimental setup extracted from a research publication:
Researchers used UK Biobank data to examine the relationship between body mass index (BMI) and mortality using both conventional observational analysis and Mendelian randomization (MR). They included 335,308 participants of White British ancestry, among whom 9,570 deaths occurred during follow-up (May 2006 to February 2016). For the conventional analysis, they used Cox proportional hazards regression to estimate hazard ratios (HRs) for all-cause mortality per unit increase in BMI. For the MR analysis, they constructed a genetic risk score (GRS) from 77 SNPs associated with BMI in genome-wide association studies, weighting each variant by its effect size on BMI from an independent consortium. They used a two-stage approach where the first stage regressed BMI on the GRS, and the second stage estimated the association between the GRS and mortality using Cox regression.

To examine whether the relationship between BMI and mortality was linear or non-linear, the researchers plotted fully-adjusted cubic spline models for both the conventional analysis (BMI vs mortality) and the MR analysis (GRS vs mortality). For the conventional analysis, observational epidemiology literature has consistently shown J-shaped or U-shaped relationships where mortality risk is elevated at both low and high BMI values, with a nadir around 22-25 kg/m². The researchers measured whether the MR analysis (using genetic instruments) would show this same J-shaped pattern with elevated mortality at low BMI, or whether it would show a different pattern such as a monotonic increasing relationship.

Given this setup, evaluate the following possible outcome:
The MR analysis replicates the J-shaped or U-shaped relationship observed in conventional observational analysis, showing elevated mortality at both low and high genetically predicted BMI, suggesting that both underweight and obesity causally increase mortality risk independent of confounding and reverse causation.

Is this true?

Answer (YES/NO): NO